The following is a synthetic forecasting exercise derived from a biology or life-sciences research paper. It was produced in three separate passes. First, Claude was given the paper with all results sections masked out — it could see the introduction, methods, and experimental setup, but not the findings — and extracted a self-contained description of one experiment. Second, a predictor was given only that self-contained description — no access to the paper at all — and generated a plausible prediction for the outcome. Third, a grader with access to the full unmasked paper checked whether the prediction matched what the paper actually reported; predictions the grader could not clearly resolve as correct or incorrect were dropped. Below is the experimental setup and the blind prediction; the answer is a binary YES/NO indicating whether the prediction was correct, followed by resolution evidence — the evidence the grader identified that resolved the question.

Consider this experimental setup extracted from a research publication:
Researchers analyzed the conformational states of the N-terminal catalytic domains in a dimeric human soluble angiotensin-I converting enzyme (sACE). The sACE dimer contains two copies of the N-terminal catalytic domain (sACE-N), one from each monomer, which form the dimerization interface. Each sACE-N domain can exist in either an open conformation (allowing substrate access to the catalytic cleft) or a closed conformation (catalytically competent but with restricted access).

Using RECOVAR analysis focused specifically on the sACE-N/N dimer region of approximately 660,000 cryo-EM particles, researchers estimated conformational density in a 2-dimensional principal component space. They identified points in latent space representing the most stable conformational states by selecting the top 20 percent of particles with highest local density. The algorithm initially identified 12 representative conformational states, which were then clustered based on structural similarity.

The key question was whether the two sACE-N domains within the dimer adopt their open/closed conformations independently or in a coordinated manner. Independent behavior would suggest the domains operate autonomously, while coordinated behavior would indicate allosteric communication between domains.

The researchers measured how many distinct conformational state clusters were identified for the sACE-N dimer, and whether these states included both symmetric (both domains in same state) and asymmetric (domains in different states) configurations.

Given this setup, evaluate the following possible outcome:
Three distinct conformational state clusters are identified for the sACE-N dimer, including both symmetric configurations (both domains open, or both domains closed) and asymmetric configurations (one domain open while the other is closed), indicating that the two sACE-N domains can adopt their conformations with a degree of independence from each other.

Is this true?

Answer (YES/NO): NO